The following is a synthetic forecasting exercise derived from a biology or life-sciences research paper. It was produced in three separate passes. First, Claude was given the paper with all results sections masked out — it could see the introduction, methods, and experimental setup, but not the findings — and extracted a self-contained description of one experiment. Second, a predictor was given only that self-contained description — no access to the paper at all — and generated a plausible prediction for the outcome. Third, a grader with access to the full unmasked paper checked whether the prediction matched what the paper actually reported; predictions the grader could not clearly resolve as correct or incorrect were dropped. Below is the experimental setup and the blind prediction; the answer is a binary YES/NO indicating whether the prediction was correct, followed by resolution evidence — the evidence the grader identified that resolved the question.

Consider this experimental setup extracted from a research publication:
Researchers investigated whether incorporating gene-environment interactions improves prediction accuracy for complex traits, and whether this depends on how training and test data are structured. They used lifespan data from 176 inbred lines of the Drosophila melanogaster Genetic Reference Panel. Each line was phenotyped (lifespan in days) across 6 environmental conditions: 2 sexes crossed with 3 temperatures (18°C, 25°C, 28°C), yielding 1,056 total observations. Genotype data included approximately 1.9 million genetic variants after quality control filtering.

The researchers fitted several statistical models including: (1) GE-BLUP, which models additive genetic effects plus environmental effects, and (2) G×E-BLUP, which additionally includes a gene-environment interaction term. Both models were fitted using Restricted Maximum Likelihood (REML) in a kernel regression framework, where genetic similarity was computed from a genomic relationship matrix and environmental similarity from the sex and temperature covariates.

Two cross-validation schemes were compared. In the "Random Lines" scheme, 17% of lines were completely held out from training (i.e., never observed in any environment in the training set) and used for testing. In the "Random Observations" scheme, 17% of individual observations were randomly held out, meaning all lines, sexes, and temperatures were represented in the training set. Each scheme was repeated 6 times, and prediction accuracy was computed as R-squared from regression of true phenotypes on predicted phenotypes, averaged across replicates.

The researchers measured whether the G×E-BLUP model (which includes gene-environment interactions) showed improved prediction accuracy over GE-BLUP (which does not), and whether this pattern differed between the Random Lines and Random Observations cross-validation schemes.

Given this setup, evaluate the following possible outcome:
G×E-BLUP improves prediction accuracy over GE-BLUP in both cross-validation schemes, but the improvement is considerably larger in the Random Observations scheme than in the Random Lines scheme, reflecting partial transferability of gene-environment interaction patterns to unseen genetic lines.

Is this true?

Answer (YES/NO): NO